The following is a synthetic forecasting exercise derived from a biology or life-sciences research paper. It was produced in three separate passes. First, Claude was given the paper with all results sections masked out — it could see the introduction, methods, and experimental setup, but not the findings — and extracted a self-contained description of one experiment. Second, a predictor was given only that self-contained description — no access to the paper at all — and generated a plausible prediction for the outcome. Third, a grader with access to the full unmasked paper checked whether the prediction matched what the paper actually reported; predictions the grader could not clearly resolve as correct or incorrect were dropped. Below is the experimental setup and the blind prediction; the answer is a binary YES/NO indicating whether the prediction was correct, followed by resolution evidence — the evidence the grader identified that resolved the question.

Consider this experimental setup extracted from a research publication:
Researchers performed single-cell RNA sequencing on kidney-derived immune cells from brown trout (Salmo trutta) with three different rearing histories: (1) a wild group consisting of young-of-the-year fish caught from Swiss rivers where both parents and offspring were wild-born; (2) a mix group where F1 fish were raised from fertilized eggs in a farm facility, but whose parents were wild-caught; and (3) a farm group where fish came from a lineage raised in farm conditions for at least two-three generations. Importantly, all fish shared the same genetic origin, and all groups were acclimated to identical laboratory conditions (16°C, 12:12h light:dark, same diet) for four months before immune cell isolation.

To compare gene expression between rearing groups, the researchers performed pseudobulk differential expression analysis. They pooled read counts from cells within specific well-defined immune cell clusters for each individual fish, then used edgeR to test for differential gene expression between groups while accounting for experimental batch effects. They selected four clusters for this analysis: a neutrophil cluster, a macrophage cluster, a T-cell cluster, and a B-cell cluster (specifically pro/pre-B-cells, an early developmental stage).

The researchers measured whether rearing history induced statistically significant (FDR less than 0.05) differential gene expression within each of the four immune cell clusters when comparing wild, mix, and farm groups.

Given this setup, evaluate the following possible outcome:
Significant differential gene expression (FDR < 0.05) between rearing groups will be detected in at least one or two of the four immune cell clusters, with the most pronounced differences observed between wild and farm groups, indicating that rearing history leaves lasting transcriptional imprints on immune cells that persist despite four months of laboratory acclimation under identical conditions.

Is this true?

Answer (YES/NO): NO